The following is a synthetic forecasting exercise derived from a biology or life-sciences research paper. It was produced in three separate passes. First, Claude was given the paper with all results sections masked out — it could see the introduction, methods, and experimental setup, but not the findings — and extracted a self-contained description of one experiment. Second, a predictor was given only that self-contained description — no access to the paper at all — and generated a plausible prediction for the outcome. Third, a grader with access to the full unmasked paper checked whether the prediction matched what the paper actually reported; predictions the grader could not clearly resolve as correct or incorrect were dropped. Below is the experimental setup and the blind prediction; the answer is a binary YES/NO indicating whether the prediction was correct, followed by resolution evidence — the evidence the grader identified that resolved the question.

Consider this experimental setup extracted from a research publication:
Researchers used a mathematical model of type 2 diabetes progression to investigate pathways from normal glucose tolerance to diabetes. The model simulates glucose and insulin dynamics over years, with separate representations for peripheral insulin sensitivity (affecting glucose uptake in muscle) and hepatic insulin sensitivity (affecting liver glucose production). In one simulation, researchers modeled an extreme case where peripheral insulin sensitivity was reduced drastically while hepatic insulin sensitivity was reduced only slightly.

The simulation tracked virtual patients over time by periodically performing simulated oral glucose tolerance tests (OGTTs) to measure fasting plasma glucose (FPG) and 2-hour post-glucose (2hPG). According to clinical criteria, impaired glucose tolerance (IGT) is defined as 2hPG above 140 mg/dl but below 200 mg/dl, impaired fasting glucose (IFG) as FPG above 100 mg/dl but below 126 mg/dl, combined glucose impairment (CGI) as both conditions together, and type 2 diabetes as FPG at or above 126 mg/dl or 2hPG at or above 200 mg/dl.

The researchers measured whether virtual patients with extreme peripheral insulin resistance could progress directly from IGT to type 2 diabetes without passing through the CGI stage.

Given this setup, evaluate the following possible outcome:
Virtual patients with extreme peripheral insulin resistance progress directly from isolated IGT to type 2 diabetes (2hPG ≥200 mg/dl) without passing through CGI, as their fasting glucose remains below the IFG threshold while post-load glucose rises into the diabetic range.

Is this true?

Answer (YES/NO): YES